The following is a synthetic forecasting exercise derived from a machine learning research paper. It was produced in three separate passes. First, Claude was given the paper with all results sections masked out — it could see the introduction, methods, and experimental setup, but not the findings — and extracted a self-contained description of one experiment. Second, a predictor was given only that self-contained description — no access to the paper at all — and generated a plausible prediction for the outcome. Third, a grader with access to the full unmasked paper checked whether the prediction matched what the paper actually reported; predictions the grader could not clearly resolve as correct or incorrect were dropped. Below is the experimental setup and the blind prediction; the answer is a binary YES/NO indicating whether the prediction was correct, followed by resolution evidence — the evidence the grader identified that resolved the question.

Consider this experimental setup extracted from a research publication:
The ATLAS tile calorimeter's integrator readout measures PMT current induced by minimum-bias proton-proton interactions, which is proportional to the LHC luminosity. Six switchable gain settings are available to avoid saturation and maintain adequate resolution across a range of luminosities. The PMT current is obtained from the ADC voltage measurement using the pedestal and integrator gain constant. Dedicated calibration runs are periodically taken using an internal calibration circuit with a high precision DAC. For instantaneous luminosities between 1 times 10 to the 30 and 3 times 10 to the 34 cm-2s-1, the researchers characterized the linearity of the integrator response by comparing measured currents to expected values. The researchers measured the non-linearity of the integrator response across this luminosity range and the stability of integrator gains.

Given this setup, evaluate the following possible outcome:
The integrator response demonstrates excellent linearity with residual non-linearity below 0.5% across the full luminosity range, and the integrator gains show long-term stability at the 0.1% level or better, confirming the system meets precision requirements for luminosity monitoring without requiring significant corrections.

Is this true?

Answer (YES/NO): NO